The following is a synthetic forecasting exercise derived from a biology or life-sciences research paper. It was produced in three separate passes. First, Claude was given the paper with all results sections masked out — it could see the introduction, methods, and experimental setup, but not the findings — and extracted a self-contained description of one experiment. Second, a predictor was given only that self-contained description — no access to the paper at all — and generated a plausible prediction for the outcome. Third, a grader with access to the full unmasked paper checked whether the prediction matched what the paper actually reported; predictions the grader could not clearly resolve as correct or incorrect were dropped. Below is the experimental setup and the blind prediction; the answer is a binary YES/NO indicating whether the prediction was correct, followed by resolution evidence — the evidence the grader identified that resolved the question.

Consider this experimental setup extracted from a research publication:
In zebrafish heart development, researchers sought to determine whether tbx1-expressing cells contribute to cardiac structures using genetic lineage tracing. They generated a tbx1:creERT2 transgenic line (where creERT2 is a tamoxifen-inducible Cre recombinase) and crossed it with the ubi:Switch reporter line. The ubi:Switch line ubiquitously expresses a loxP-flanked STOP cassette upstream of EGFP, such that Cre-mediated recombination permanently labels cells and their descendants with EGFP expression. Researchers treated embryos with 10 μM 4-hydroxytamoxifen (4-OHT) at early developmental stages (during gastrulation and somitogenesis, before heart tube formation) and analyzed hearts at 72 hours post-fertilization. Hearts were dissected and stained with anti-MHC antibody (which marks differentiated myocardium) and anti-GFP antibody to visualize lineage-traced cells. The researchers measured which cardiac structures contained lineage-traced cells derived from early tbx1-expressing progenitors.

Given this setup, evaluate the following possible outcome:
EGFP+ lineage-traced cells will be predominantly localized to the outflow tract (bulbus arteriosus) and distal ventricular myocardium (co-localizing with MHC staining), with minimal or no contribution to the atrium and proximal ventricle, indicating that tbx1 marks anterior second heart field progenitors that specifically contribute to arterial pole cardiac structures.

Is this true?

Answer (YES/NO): NO